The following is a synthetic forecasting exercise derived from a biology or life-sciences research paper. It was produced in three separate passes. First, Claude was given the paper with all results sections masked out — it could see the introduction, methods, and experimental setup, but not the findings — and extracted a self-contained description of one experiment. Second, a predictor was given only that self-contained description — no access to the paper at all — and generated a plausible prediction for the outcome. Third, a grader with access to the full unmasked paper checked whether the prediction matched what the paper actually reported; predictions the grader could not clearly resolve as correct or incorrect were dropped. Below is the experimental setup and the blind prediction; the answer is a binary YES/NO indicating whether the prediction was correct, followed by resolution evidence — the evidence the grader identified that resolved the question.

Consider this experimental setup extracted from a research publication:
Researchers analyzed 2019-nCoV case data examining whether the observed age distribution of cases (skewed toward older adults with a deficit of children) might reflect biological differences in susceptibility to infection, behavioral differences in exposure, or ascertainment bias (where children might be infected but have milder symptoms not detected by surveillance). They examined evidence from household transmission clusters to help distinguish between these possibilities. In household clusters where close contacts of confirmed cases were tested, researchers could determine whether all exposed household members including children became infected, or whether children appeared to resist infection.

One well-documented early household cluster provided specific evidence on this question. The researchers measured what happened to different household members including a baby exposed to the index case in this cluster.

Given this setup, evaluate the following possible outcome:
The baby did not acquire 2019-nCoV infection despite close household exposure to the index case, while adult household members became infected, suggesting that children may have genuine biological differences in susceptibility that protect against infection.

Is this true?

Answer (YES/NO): YES